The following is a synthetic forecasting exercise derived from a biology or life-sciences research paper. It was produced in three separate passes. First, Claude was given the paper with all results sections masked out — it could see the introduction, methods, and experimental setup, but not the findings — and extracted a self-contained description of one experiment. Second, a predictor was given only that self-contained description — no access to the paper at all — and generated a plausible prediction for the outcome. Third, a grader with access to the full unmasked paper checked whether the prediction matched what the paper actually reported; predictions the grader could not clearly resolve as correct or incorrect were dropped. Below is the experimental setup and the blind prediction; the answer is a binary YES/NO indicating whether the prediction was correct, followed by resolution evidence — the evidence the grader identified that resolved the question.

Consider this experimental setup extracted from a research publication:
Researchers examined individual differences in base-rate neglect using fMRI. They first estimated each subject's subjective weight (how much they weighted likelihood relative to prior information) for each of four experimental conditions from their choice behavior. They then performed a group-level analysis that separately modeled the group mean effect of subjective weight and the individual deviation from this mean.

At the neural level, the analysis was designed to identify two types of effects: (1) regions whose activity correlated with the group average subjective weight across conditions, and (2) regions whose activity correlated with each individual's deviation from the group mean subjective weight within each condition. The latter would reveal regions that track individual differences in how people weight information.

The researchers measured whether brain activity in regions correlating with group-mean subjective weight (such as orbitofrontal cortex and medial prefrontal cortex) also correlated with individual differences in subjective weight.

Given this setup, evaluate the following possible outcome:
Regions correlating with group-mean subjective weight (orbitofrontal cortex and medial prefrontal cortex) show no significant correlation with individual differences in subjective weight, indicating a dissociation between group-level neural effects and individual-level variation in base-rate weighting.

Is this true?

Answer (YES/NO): NO